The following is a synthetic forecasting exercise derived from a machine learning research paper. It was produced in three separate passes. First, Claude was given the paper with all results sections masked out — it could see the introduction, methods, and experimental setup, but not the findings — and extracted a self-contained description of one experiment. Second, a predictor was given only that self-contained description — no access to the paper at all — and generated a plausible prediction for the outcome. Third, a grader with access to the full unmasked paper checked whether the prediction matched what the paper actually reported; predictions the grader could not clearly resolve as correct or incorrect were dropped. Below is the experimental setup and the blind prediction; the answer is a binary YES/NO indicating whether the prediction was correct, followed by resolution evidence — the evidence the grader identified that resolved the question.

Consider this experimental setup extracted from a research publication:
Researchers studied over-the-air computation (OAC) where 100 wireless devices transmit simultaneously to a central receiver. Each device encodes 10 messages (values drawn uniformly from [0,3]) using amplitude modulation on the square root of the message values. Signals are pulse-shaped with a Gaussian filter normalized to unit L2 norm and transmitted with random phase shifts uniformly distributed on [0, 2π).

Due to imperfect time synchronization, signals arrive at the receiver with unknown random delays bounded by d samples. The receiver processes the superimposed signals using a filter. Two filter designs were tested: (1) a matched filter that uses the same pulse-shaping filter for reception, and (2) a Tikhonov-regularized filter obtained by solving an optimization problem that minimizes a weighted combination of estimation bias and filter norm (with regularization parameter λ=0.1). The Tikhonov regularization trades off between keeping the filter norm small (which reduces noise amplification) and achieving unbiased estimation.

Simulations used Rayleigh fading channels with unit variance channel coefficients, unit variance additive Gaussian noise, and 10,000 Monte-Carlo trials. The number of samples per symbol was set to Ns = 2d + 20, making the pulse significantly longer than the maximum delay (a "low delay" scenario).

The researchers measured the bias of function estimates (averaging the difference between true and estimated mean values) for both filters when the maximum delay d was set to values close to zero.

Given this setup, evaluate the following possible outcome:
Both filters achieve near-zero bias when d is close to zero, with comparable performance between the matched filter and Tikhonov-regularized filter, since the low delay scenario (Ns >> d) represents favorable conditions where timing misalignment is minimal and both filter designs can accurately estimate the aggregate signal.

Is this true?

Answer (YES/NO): NO